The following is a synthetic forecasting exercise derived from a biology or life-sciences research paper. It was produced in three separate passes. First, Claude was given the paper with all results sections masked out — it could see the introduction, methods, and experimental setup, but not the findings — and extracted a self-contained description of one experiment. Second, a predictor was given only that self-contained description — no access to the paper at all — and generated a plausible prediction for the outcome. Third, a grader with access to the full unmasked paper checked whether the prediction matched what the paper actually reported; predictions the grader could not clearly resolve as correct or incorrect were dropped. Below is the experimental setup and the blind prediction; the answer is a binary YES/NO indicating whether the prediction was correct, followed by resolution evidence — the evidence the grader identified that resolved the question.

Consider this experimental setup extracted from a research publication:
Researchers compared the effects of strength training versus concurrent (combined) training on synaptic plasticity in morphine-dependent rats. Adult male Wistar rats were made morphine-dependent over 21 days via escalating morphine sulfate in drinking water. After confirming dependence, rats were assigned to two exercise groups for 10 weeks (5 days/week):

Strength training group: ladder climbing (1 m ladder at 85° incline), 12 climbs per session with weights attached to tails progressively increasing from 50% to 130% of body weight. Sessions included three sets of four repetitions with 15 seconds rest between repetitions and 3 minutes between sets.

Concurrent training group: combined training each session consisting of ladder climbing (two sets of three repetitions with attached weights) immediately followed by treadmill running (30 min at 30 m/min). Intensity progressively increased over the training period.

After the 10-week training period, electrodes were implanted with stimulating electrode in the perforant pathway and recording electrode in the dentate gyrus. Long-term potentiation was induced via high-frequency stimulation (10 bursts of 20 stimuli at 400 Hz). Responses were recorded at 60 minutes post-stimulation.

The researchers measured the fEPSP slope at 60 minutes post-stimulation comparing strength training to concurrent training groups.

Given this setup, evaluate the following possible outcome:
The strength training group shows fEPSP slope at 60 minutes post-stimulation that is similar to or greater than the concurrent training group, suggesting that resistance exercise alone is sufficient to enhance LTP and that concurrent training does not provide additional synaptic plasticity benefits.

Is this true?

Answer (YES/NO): YES